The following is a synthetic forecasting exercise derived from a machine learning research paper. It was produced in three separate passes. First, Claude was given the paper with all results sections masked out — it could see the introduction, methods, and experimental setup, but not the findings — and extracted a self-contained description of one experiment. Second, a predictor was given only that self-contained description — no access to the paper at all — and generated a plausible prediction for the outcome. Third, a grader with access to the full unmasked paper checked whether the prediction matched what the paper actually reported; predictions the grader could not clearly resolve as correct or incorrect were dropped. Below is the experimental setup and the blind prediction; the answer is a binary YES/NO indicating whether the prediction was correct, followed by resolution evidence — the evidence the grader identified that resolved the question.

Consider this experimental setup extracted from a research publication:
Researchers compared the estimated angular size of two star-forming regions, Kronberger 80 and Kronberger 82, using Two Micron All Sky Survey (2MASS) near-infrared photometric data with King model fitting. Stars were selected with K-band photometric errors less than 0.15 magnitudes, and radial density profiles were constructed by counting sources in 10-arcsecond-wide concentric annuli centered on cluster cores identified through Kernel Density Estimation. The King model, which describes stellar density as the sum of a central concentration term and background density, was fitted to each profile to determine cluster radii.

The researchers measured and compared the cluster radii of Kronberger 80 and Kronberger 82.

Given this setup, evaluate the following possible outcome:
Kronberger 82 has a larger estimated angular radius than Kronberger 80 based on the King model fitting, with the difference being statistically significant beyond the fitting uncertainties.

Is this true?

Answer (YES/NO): NO